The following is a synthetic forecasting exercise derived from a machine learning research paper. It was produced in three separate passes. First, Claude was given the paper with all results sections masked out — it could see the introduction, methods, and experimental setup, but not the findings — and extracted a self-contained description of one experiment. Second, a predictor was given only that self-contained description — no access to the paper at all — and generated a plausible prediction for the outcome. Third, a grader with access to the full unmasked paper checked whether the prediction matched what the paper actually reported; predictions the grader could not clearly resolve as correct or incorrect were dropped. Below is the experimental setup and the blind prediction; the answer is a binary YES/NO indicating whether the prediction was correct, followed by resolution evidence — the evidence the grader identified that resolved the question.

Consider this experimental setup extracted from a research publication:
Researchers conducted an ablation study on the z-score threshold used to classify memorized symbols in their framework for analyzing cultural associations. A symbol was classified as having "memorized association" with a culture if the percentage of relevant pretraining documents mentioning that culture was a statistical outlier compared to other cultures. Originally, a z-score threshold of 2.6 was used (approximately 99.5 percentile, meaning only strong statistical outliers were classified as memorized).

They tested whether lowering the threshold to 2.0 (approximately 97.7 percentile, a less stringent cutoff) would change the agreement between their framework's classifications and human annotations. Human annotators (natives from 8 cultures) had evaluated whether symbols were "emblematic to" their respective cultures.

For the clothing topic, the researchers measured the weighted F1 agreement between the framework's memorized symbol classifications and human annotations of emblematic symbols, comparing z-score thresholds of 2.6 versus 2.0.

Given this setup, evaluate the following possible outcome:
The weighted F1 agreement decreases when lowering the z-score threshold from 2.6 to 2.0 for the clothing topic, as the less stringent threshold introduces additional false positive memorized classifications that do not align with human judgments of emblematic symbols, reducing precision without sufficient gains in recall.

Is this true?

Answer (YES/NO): YES